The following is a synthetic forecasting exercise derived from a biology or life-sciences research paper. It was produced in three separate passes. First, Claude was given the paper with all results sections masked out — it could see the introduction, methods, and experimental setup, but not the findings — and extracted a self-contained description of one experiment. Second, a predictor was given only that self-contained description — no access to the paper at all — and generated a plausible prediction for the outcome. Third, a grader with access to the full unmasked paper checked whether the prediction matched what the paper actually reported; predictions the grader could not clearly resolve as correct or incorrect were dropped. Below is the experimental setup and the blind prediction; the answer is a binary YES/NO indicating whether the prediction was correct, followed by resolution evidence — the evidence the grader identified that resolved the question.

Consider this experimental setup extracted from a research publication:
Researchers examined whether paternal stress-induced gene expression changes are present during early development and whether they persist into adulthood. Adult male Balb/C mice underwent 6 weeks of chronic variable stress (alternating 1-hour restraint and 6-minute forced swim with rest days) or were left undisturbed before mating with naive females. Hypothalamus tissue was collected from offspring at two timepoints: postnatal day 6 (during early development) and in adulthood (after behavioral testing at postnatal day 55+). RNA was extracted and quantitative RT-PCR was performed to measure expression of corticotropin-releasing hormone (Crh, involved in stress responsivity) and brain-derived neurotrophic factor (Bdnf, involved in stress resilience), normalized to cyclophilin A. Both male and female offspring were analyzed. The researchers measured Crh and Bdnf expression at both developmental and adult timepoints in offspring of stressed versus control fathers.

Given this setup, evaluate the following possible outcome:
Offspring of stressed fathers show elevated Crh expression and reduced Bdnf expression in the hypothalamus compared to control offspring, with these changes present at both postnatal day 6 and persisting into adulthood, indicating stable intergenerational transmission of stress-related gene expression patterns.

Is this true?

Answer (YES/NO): NO